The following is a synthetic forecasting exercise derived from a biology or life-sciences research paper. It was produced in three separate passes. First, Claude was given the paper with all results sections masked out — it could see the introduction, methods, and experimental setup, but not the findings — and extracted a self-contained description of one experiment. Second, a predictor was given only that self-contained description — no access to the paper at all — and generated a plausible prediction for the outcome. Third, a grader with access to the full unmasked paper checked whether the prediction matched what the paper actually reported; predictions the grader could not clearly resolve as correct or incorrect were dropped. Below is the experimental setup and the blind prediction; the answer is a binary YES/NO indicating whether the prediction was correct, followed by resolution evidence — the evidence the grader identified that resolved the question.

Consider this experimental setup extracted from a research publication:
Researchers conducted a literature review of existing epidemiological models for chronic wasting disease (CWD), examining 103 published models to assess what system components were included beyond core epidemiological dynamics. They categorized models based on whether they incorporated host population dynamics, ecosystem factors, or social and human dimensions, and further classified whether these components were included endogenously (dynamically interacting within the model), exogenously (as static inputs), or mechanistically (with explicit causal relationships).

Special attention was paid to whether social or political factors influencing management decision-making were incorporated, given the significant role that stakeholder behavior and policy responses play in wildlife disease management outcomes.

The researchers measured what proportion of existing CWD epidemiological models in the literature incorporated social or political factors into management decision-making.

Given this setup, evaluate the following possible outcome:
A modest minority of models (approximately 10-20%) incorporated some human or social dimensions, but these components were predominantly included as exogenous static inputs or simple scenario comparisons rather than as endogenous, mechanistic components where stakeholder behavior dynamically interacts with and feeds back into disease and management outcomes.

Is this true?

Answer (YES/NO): NO